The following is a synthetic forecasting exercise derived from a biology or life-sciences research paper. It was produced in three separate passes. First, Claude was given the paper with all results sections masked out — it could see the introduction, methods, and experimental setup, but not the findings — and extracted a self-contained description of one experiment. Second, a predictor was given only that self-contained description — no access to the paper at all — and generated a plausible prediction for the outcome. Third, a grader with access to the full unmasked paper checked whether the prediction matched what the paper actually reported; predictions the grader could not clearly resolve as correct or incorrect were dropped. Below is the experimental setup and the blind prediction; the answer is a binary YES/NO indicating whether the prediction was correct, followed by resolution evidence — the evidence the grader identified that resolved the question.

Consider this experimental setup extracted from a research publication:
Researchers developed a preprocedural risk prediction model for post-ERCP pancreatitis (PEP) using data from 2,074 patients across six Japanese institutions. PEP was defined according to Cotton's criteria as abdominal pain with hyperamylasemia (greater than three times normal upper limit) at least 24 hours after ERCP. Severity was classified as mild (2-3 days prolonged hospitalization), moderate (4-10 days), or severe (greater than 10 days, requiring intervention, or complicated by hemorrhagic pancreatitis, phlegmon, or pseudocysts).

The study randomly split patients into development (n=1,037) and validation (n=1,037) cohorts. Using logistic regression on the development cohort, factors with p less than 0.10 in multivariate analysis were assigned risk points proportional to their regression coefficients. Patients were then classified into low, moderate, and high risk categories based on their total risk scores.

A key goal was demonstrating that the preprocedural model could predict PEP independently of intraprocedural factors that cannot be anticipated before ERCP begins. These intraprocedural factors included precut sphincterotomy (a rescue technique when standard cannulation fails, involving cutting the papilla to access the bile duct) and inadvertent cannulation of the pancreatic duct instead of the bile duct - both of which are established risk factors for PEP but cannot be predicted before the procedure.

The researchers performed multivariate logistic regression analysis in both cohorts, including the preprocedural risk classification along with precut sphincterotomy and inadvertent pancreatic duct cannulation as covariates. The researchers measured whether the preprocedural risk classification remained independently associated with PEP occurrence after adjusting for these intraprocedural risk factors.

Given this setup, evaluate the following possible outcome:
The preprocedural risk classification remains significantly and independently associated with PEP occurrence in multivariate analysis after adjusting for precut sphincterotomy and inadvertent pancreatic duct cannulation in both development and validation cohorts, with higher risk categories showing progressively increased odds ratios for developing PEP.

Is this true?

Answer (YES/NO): YES